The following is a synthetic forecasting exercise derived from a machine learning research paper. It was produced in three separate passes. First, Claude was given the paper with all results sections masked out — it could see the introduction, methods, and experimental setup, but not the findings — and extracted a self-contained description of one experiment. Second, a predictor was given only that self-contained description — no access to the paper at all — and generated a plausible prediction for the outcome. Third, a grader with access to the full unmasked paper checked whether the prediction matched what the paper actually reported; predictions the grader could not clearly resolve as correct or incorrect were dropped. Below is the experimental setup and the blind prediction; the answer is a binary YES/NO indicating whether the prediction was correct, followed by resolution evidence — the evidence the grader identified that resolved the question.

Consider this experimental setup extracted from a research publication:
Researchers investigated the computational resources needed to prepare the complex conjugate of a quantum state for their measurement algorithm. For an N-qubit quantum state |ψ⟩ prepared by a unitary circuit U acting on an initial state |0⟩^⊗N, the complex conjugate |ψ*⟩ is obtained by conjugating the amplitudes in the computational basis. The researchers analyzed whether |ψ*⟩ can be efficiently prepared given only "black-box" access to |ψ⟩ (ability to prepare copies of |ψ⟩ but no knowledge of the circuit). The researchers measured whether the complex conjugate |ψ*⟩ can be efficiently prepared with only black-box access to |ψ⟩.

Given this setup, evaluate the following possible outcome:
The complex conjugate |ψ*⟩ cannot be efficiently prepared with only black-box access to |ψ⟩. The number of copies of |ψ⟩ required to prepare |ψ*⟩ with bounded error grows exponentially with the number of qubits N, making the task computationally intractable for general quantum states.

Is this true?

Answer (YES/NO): NO